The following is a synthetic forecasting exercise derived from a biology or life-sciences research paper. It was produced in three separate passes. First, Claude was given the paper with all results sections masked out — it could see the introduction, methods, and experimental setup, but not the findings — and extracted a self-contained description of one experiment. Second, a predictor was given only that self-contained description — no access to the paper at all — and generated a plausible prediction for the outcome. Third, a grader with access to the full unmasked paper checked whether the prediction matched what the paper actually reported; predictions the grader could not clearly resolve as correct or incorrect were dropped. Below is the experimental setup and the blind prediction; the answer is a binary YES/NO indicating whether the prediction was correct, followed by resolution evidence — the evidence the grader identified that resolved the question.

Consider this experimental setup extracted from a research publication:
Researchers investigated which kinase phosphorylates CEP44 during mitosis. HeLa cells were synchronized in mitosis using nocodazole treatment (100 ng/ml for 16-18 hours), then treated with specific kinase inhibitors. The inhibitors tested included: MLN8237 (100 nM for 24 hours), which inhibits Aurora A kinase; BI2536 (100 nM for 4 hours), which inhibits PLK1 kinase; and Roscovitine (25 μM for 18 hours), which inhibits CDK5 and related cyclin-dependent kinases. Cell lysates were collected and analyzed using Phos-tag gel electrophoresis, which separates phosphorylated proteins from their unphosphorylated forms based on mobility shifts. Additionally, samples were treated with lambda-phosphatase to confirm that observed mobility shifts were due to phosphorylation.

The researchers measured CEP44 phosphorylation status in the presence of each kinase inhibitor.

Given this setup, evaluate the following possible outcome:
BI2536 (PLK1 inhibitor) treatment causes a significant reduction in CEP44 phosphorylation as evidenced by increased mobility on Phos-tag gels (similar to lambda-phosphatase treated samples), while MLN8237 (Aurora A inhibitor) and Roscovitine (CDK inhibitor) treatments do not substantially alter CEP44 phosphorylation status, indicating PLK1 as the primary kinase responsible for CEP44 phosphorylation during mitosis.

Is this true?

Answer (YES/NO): NO